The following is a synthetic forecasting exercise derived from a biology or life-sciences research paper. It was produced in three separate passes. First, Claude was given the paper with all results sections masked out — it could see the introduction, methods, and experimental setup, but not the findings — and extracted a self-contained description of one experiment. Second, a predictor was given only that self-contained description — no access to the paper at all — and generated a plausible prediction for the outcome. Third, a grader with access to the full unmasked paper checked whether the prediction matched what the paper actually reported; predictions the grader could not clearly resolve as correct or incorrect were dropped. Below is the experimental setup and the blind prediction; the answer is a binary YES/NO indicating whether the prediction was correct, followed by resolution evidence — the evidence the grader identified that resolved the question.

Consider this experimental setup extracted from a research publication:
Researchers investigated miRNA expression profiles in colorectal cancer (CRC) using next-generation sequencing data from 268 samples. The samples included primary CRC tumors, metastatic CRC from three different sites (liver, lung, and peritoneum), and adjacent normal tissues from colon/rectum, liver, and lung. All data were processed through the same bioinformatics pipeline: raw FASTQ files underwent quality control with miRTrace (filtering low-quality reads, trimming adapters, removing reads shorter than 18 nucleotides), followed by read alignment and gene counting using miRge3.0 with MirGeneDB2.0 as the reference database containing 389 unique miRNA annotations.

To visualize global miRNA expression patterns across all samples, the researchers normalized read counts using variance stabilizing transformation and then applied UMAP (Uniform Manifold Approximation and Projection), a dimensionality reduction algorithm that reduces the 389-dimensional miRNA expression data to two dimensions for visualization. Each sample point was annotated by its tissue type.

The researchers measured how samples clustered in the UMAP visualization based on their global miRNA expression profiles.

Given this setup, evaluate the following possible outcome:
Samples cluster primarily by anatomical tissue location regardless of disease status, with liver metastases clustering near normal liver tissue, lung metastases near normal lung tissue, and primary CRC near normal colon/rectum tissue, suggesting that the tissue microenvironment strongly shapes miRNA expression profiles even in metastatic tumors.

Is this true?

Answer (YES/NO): NO